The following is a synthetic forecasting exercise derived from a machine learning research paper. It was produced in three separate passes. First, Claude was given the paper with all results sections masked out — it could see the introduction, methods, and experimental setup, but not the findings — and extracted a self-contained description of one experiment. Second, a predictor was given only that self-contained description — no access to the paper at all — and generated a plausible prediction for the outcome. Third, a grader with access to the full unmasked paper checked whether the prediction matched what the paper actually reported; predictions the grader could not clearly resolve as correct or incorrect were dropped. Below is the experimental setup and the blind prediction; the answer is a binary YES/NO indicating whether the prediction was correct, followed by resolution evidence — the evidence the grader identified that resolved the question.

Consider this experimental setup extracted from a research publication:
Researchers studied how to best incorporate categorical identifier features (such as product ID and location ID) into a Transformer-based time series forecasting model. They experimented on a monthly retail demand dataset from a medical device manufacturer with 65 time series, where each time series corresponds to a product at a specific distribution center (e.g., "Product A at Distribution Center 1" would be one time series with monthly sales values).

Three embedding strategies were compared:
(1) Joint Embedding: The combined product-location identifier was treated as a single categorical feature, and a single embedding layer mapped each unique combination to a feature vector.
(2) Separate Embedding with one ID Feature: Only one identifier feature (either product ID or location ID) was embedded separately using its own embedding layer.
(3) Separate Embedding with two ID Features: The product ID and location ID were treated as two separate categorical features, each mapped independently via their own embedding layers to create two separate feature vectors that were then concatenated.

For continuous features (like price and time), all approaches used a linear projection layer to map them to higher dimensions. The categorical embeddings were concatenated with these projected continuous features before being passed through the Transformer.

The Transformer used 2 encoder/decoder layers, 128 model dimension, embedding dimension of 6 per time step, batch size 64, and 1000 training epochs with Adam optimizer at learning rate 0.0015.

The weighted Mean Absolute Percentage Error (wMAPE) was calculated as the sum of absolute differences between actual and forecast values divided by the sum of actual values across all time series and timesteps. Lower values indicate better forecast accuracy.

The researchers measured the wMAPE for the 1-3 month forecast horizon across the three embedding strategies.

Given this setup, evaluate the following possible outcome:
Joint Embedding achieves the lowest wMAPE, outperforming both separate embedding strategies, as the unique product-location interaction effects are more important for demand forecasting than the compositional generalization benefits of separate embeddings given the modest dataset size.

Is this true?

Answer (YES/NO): NO